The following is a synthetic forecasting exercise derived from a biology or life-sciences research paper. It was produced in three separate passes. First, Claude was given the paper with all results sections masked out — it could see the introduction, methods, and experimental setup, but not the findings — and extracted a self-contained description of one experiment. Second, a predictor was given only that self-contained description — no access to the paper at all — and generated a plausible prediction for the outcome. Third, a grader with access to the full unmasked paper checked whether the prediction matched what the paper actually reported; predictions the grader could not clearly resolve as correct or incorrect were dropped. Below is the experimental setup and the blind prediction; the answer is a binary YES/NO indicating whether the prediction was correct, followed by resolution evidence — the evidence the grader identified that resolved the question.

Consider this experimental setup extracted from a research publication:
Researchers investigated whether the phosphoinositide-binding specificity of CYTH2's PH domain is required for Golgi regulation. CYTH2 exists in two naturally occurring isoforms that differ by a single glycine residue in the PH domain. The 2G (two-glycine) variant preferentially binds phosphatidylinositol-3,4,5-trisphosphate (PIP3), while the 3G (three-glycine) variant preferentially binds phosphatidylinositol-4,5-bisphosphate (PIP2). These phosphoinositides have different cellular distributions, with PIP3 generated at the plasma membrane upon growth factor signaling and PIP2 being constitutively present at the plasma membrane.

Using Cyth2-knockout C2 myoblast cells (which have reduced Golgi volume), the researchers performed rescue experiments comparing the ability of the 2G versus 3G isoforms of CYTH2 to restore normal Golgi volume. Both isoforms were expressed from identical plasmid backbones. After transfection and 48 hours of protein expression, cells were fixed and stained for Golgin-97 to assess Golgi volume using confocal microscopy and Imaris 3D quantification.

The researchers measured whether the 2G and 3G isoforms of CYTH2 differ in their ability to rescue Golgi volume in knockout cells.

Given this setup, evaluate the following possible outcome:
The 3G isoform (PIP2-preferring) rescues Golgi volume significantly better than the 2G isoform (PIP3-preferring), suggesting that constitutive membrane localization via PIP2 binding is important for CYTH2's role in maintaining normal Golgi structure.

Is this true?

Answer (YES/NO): YES